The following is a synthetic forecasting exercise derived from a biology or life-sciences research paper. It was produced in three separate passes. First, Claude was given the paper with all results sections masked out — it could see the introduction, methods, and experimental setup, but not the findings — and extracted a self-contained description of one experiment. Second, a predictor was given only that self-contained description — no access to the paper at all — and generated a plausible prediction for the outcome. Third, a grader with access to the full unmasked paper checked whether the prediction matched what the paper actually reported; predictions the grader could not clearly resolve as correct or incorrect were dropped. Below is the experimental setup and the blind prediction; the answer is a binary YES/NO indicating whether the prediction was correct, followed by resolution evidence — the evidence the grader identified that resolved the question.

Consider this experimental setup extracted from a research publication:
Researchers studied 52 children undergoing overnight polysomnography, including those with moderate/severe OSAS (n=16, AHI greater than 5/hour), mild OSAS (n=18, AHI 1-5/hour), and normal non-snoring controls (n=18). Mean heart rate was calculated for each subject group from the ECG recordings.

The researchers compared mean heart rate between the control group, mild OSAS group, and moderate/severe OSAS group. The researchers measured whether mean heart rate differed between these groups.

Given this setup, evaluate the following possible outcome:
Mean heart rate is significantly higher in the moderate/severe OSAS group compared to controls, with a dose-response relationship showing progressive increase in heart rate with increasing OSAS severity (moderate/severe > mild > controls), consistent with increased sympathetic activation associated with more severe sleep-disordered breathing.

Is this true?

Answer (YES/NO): NO